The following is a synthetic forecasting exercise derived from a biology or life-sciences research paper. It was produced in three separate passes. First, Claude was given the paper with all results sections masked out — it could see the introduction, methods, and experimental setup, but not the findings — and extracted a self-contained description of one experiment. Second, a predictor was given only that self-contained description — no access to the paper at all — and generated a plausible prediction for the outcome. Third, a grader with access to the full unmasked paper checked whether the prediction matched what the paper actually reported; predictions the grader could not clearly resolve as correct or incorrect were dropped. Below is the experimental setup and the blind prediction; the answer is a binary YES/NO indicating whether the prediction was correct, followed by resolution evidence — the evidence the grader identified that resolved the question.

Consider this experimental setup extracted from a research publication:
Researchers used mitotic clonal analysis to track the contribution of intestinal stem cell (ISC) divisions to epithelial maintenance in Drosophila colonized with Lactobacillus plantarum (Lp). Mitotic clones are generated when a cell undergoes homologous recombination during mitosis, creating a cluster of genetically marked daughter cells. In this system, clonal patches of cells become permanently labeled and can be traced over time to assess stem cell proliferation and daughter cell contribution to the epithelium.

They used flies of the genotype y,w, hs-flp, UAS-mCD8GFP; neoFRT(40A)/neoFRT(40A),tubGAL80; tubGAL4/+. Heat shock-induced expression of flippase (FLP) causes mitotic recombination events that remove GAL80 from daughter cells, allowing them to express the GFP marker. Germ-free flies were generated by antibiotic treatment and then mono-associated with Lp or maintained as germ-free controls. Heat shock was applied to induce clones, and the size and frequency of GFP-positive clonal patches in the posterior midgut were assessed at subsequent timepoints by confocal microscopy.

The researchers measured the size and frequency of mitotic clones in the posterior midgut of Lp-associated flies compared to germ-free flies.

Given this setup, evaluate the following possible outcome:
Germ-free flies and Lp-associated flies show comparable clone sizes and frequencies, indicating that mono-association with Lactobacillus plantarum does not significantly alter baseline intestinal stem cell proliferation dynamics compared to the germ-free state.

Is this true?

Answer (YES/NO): NO